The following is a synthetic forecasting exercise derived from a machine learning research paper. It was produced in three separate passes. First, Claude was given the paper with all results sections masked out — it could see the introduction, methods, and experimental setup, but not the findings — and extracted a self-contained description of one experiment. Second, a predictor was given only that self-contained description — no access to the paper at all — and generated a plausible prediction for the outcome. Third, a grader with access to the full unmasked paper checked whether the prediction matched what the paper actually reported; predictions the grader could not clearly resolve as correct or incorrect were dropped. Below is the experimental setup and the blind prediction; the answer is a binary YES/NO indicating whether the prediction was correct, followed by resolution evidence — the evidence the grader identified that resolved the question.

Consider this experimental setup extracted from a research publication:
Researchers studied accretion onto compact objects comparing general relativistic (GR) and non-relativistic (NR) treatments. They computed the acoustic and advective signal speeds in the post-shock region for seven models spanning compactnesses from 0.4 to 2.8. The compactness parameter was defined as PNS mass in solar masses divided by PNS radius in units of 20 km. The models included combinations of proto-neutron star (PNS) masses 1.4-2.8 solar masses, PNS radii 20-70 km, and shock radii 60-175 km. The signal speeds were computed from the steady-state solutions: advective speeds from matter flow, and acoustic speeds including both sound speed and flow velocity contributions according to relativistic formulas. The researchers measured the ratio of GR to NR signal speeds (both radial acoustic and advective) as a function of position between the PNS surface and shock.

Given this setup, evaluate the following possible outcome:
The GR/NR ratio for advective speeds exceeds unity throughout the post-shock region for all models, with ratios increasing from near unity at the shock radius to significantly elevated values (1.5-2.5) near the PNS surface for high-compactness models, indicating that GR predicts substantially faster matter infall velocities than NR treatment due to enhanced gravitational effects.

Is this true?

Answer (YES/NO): NO